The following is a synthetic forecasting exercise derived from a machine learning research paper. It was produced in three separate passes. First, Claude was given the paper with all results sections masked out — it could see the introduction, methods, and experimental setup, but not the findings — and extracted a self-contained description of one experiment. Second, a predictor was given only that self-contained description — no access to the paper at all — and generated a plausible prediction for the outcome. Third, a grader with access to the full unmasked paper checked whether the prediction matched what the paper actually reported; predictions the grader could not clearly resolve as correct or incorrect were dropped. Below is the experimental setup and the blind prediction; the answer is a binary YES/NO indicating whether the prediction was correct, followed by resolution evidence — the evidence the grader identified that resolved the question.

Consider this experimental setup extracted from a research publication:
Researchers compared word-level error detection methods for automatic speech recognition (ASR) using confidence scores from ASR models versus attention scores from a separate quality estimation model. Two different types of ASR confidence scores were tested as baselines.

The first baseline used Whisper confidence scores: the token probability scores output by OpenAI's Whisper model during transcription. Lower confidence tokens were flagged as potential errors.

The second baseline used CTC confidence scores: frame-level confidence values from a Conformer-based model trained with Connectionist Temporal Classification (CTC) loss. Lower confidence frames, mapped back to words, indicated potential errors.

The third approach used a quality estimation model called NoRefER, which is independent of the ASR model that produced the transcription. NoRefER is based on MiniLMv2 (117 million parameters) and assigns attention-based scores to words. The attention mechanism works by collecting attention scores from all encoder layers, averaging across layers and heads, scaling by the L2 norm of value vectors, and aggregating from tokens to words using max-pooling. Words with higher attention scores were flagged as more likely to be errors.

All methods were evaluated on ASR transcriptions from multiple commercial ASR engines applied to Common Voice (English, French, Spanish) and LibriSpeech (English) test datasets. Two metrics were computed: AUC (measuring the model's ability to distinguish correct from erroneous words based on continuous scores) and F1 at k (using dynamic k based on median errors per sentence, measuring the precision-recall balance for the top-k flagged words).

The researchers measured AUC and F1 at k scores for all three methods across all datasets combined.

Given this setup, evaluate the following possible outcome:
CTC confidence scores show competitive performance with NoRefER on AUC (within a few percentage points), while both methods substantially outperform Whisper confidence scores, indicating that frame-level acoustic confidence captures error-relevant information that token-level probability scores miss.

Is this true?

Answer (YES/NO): YES